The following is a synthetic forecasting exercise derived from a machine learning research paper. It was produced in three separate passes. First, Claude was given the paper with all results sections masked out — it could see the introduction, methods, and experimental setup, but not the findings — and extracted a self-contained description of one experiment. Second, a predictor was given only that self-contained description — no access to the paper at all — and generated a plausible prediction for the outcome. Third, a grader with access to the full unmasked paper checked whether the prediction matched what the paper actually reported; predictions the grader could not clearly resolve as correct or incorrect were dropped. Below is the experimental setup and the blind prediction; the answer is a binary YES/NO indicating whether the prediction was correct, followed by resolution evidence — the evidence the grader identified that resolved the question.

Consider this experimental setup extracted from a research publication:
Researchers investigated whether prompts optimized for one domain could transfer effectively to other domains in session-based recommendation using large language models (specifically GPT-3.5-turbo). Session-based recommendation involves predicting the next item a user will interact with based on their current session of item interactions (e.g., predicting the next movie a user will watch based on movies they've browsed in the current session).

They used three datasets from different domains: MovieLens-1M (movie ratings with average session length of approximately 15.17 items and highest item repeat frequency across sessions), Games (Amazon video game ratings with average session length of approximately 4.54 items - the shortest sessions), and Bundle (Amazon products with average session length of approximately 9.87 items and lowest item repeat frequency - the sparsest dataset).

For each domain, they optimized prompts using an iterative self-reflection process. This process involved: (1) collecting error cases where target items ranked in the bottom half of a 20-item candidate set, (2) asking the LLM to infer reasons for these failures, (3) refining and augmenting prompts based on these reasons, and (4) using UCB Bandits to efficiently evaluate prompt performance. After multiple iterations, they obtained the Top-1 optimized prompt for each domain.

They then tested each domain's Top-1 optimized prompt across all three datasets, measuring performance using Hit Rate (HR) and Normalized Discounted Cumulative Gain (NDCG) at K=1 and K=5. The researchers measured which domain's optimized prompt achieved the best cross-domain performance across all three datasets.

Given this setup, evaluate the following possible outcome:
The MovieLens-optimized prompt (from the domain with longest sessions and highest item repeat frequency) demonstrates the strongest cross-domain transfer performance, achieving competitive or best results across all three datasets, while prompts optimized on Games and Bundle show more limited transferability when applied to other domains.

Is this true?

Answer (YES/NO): NO